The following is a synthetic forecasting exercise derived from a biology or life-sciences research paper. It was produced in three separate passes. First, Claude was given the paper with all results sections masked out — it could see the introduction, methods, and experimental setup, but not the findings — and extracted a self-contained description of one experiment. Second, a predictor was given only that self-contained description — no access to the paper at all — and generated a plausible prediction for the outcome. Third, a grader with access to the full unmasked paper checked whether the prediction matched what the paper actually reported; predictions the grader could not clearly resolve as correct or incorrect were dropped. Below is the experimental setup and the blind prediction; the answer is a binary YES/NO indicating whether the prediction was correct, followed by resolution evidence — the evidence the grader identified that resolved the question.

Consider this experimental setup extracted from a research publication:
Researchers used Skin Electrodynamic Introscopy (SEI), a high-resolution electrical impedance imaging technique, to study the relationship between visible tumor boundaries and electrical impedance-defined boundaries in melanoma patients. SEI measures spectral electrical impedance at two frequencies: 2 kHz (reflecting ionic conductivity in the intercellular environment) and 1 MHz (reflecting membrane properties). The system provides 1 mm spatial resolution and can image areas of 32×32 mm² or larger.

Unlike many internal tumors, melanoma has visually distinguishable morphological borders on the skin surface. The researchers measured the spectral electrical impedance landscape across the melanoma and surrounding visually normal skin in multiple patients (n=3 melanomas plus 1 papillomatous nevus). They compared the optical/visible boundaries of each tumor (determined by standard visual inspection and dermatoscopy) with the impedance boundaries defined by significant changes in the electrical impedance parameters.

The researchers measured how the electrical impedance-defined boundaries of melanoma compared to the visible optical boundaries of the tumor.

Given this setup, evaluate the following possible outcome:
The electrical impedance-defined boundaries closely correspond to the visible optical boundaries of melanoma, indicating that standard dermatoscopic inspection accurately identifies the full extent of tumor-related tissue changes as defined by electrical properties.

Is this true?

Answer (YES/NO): NO